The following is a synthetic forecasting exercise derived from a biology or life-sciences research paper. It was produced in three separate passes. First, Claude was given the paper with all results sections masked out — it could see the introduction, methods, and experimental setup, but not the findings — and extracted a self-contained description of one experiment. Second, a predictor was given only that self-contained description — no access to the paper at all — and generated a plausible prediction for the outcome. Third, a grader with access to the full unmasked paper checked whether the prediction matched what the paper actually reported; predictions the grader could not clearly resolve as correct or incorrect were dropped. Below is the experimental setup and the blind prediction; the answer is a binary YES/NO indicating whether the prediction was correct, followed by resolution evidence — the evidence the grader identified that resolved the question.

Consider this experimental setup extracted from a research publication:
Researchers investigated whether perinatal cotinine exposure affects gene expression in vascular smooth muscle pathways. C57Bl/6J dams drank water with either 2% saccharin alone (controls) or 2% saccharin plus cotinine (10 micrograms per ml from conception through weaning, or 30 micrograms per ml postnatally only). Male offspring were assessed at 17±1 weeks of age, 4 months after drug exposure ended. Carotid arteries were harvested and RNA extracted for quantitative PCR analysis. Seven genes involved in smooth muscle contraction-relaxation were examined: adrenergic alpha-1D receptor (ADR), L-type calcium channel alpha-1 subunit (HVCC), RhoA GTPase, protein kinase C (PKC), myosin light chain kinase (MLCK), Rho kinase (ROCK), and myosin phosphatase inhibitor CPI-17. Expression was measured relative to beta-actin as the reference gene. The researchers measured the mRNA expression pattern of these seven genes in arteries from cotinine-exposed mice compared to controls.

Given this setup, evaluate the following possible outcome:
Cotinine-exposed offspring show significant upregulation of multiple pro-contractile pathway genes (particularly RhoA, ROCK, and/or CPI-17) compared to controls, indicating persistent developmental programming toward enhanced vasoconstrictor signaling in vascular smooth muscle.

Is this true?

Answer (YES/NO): NO